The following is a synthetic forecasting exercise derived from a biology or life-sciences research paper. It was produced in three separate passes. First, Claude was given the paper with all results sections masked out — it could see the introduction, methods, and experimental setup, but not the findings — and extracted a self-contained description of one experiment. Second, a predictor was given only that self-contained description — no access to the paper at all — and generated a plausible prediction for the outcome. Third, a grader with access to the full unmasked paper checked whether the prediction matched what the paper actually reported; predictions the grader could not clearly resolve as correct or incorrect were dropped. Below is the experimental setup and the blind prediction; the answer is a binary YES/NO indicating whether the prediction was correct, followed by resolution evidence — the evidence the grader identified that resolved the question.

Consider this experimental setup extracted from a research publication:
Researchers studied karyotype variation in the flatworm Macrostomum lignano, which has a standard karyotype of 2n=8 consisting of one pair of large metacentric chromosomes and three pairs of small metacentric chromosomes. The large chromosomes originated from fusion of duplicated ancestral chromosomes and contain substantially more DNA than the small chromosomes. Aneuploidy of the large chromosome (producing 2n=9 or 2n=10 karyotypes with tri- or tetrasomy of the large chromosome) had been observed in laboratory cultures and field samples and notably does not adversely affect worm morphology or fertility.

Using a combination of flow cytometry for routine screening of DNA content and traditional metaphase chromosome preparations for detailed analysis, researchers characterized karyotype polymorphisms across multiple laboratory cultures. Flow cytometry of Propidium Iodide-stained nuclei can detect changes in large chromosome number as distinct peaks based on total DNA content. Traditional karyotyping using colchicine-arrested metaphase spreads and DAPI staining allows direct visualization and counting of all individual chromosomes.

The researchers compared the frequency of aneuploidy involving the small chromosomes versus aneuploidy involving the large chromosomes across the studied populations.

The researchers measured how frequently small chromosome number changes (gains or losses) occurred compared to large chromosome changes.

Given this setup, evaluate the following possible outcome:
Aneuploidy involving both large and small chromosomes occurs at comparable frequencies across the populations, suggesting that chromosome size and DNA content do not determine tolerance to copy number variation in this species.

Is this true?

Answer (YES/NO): NO